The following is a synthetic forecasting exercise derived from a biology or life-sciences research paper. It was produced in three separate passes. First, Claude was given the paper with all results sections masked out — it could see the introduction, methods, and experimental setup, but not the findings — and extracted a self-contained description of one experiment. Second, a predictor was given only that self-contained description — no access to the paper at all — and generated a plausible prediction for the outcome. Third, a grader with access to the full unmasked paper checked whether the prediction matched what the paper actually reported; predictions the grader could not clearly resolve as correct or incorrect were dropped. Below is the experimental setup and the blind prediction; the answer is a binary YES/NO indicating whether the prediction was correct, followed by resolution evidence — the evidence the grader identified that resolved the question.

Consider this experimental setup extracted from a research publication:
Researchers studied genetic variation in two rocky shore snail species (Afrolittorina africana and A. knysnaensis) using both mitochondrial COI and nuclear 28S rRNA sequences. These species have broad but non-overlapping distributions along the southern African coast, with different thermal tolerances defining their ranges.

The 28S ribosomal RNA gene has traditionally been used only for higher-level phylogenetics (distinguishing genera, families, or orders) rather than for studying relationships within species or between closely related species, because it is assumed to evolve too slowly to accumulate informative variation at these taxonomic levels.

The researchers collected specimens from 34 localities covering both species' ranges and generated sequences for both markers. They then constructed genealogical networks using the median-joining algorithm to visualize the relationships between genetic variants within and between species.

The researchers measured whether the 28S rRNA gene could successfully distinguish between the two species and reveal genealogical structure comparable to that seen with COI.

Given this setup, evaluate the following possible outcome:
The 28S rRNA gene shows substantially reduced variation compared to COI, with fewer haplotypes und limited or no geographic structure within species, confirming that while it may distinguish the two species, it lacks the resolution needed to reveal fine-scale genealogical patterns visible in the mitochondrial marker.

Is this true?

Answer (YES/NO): NO